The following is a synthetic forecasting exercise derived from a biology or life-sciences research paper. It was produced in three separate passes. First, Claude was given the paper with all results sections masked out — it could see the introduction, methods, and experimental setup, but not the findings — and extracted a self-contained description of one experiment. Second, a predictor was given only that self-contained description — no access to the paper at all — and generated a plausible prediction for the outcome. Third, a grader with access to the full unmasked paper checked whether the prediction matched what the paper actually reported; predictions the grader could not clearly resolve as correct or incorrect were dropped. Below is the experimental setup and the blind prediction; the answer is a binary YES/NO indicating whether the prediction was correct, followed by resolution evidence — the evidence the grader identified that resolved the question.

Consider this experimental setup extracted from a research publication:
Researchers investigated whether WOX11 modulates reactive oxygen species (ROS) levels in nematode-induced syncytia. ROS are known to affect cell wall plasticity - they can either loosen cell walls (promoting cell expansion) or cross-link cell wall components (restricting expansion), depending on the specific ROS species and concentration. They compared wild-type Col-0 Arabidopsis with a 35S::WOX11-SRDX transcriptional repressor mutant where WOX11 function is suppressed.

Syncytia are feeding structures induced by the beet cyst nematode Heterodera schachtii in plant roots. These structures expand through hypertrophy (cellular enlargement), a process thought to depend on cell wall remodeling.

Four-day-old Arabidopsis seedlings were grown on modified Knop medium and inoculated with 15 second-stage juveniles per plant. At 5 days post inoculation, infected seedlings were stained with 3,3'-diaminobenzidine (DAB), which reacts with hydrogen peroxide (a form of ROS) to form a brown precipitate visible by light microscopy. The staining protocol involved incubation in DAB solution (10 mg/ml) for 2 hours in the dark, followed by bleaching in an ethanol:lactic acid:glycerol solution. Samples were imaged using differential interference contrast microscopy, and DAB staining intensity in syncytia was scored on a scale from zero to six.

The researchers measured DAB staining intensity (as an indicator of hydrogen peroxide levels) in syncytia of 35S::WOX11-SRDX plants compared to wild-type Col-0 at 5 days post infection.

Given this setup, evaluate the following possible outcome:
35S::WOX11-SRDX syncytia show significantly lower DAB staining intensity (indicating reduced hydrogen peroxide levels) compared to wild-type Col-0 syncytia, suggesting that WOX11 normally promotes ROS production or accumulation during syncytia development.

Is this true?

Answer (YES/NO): YES